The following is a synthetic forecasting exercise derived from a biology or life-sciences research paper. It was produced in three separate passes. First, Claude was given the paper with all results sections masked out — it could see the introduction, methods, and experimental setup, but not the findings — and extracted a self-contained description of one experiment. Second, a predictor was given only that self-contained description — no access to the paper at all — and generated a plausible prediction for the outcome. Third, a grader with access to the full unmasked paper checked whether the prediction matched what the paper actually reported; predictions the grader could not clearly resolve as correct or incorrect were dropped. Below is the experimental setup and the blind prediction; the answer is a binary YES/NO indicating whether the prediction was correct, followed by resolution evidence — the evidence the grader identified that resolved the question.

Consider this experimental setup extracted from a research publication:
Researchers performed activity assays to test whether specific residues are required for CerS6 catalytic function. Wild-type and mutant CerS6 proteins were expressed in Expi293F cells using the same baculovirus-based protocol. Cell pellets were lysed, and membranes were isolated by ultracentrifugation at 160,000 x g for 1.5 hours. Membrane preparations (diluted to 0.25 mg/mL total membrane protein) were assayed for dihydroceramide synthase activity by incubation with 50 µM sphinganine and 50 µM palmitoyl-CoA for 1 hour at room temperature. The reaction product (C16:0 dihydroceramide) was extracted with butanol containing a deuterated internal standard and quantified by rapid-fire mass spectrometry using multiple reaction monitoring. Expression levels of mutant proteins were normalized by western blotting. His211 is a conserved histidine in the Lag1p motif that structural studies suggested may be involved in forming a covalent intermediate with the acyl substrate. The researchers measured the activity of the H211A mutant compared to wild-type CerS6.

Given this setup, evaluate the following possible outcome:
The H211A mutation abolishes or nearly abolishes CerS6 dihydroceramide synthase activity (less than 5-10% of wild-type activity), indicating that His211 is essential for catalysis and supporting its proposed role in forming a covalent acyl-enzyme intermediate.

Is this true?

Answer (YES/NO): YES